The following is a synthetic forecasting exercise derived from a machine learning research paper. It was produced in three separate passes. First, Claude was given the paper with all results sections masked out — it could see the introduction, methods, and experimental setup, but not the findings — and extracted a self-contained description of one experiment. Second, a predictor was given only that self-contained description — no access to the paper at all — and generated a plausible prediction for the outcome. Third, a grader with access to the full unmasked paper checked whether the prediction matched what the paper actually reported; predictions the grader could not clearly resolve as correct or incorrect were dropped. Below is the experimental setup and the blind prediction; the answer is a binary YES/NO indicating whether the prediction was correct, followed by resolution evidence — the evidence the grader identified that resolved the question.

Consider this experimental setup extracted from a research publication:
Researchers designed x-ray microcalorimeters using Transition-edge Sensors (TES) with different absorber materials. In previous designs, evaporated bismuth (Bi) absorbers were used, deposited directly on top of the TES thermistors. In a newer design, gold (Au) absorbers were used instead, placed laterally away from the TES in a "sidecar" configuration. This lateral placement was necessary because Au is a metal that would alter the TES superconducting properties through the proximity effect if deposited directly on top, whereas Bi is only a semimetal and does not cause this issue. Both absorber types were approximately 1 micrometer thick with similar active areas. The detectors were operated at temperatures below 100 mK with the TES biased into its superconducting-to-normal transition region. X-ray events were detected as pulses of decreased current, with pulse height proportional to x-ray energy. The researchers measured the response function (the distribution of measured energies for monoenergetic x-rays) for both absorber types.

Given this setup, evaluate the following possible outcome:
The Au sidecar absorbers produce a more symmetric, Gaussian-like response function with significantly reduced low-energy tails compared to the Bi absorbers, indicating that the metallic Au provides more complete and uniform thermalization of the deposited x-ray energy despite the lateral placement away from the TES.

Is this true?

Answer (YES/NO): YES